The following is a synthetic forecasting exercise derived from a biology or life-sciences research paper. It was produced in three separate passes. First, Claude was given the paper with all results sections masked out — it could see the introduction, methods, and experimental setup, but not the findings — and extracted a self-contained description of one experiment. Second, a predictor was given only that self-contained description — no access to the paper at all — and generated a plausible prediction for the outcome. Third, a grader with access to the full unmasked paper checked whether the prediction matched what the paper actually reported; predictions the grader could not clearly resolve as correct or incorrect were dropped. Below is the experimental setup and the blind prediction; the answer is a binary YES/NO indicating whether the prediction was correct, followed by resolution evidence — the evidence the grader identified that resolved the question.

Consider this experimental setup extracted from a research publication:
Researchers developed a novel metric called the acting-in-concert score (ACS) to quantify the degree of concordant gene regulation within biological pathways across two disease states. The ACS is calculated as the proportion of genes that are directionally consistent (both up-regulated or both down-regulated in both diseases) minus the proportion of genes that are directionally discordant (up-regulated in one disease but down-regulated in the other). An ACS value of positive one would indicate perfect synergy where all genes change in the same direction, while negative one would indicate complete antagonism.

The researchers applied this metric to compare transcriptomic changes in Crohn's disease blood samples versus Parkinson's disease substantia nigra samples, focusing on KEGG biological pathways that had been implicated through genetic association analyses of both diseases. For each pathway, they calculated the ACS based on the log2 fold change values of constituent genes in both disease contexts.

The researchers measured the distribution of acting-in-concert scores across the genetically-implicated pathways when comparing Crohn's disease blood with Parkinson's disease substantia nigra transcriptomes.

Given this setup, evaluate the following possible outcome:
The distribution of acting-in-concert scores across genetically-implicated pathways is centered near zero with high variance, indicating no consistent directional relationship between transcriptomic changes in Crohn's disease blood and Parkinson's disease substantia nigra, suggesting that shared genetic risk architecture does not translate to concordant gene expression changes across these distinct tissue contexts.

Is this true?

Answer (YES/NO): NO